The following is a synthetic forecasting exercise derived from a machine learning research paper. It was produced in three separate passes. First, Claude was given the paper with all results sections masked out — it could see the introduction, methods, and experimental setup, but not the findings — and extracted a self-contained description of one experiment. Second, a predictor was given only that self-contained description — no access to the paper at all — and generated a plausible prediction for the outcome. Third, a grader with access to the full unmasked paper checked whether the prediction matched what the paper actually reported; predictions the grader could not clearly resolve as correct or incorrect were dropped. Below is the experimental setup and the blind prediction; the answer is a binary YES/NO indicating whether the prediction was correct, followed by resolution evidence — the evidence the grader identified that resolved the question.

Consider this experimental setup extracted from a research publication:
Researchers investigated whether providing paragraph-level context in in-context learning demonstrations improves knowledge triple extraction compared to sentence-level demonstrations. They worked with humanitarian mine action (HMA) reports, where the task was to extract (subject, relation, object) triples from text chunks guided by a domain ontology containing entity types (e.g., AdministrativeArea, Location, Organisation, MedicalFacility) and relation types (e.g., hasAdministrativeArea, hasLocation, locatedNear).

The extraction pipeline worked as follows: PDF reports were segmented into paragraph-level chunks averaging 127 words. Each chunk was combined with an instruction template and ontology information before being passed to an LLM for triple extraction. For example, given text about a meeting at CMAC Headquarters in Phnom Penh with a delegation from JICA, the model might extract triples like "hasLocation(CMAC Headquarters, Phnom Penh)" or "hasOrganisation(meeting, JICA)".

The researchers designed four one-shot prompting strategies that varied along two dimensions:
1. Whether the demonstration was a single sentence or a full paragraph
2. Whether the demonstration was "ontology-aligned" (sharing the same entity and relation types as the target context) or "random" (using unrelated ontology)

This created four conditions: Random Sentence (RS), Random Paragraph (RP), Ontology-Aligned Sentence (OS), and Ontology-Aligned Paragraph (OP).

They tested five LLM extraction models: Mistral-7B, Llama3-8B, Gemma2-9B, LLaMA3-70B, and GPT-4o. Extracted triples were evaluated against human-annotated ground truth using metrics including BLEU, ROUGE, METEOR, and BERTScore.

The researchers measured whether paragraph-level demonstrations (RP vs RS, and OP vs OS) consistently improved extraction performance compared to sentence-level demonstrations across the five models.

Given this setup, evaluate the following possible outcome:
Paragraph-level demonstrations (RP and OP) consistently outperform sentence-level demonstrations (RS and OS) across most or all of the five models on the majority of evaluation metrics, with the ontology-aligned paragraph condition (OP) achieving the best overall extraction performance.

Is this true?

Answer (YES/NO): NO